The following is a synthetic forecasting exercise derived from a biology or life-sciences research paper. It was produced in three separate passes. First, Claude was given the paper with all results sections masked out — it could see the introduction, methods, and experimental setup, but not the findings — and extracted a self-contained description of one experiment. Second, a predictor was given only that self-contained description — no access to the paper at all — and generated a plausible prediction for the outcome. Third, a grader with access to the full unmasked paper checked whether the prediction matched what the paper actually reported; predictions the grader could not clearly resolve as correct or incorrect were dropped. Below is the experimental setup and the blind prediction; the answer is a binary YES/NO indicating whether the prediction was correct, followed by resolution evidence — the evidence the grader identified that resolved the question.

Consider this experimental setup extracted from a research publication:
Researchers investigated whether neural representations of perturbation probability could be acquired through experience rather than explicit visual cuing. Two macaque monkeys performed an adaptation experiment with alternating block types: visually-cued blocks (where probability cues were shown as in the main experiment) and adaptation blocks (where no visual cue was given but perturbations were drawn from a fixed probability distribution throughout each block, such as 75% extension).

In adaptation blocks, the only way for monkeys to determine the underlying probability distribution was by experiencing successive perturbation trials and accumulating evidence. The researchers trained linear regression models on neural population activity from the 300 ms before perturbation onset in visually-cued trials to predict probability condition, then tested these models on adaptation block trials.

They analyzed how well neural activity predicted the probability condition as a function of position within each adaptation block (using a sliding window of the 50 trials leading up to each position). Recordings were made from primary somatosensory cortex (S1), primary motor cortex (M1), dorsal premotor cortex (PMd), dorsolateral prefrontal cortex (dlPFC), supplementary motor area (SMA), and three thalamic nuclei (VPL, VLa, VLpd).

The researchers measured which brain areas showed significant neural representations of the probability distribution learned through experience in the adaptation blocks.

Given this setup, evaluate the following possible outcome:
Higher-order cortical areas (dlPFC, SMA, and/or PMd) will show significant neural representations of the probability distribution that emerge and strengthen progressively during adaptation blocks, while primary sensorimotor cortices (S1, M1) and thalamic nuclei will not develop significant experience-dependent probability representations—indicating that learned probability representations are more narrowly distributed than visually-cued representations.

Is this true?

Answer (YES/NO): NO